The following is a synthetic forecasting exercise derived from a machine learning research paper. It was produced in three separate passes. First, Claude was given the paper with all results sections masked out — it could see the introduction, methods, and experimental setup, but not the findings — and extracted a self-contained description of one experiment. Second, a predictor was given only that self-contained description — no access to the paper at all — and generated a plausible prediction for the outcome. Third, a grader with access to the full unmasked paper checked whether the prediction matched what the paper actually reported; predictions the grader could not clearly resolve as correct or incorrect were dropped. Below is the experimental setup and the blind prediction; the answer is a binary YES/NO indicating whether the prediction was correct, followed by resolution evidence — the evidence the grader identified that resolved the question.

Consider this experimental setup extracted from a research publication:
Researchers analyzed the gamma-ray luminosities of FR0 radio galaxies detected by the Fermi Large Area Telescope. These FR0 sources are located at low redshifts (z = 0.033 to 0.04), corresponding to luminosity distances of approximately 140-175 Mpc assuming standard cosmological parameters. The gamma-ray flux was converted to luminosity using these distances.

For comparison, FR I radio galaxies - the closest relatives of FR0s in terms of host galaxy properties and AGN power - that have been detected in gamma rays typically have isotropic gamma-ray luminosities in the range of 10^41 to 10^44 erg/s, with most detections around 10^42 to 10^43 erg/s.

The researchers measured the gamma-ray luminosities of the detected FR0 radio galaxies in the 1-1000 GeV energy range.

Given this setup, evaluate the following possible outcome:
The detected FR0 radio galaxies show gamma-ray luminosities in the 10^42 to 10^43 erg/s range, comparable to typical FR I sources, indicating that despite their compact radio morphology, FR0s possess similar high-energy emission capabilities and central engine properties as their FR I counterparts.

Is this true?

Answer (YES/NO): YES